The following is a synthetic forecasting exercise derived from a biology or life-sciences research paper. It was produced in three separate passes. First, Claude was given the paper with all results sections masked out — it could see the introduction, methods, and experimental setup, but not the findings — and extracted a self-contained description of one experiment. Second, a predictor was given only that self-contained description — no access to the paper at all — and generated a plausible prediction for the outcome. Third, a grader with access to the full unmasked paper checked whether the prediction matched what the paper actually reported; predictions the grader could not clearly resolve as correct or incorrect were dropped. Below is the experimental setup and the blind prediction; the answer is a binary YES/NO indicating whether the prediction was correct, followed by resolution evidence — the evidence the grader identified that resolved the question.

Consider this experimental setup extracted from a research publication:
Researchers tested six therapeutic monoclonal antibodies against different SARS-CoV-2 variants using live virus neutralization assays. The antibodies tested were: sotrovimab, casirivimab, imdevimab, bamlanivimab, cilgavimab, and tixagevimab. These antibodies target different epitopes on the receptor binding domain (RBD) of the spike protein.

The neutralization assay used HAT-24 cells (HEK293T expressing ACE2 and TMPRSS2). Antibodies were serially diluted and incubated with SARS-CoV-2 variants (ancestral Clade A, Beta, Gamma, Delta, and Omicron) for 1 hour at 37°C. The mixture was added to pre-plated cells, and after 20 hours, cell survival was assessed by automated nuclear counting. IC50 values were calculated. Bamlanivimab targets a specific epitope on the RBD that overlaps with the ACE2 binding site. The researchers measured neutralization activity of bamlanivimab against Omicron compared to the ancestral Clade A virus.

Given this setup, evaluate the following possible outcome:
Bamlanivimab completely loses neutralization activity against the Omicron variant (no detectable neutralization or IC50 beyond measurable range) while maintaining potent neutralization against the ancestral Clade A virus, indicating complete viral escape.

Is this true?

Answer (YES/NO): YES